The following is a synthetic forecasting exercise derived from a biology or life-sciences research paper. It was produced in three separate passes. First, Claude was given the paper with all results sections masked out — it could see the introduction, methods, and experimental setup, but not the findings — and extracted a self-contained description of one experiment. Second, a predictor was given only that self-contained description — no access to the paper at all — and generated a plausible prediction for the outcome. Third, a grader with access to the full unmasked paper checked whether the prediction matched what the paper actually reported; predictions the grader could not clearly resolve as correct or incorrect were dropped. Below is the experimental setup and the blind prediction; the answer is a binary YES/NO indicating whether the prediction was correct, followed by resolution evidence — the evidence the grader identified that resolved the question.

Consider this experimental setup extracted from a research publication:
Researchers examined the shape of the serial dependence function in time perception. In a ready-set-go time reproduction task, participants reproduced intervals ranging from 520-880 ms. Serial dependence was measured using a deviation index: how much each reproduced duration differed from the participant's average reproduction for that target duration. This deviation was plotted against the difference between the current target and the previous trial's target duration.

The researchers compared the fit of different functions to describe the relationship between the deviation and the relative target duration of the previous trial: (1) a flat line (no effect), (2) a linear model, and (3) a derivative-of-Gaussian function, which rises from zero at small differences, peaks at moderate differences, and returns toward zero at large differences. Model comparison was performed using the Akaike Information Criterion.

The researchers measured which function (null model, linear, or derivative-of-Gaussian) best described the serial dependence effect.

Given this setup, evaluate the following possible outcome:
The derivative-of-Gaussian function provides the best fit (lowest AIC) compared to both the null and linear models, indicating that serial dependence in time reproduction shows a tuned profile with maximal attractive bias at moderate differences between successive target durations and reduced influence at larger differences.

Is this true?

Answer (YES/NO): YES